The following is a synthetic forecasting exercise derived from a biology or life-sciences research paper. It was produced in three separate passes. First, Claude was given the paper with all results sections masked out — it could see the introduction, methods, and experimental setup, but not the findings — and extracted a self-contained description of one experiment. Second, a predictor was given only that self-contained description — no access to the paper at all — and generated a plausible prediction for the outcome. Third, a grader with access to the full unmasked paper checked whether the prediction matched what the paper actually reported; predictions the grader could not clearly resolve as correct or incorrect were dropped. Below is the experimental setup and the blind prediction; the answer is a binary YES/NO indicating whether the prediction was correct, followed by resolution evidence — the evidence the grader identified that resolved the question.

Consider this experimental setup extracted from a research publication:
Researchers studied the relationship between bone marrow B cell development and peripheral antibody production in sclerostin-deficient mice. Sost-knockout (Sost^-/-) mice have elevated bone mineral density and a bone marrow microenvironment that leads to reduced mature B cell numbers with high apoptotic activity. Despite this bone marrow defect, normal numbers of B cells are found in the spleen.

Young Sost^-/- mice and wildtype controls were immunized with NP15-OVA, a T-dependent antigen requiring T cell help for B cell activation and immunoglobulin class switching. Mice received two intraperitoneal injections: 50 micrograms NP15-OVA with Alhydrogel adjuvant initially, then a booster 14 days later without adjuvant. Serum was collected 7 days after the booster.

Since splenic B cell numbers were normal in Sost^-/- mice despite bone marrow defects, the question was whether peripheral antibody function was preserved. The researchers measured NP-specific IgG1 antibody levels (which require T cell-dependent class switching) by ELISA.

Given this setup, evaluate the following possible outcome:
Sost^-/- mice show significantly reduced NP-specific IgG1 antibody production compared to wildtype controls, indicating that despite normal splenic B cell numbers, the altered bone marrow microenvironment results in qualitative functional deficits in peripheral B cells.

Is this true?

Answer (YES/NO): YES